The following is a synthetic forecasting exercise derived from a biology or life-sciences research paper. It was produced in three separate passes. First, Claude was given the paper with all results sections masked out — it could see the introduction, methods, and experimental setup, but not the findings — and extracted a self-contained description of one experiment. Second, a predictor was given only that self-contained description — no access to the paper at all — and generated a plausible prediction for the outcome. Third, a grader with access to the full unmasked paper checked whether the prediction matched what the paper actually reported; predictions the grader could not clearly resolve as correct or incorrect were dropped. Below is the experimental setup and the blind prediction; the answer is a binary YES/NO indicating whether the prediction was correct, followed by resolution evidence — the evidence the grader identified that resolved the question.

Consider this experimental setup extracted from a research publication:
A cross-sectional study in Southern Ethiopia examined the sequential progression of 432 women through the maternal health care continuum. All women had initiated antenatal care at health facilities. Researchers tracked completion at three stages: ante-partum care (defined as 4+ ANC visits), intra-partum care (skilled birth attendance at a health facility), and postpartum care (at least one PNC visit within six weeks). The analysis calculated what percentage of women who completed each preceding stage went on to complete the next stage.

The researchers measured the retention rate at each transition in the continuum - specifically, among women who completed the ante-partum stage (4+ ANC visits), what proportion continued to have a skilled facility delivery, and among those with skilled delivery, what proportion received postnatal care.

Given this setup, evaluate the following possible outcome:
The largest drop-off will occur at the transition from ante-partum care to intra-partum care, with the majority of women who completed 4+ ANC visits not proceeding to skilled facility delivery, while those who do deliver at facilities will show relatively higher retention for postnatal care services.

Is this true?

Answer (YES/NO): NO